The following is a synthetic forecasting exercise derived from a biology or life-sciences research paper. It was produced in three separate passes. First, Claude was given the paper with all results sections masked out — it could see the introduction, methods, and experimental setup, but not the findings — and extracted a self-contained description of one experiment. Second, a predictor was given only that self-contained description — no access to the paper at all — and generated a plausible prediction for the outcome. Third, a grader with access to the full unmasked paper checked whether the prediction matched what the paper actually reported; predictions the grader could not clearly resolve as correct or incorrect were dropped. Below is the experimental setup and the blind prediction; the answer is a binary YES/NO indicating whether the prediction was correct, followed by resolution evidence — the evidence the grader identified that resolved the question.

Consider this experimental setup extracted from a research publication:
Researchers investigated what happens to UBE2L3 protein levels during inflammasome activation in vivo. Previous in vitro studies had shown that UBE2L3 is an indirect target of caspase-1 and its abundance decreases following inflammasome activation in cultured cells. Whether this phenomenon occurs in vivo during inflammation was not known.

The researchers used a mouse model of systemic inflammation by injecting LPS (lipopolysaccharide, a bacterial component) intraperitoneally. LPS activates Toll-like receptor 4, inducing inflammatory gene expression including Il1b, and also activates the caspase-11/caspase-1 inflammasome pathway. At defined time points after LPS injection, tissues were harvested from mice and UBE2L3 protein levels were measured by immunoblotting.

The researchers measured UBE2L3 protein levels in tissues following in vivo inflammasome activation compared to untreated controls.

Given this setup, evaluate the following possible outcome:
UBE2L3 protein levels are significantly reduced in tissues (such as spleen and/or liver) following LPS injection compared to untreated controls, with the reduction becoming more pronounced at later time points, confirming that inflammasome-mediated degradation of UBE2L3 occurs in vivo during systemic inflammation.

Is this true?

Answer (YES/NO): NO